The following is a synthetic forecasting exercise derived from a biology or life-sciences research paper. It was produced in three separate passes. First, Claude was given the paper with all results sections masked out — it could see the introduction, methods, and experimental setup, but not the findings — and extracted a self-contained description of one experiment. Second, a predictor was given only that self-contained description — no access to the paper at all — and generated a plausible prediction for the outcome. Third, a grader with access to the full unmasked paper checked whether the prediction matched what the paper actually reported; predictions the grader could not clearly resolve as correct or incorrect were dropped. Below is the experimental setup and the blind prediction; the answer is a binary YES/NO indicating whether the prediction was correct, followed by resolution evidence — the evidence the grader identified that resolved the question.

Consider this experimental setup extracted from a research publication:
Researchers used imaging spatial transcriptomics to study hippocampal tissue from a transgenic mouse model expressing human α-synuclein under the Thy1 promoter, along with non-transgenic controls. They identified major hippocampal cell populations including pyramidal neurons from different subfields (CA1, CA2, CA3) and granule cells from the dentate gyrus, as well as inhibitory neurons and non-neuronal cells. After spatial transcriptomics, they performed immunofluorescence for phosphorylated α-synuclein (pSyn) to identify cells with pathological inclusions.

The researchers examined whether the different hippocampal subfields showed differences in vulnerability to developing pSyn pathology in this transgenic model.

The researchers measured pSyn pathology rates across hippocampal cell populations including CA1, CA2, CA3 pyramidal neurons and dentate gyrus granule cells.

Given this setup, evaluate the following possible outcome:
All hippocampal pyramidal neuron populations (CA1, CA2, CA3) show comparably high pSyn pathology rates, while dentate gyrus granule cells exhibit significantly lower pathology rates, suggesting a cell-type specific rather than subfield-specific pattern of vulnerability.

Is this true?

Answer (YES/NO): NO